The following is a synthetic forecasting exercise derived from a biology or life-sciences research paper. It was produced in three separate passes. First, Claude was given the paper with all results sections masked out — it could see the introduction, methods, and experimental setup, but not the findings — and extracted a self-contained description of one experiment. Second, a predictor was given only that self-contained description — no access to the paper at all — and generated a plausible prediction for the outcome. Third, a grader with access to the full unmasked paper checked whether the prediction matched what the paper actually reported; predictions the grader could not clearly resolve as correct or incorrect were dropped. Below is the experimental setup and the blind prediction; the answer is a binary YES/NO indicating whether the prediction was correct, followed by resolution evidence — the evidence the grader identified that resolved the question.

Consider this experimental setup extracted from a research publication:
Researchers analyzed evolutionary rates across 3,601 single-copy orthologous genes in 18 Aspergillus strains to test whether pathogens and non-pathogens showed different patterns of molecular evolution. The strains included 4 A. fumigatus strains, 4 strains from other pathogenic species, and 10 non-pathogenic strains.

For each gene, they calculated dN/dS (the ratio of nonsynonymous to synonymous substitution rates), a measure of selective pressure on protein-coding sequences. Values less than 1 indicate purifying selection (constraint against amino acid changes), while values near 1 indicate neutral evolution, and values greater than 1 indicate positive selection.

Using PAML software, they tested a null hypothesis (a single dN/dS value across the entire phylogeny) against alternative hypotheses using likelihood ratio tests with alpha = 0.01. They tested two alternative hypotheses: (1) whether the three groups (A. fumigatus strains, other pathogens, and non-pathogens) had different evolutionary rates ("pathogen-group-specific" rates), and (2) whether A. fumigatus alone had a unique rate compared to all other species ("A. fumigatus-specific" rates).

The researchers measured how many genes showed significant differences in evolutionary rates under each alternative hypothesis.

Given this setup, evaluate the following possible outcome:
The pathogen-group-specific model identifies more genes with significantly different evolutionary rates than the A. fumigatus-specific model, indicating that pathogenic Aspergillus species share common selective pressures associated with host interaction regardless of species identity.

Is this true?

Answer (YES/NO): YES